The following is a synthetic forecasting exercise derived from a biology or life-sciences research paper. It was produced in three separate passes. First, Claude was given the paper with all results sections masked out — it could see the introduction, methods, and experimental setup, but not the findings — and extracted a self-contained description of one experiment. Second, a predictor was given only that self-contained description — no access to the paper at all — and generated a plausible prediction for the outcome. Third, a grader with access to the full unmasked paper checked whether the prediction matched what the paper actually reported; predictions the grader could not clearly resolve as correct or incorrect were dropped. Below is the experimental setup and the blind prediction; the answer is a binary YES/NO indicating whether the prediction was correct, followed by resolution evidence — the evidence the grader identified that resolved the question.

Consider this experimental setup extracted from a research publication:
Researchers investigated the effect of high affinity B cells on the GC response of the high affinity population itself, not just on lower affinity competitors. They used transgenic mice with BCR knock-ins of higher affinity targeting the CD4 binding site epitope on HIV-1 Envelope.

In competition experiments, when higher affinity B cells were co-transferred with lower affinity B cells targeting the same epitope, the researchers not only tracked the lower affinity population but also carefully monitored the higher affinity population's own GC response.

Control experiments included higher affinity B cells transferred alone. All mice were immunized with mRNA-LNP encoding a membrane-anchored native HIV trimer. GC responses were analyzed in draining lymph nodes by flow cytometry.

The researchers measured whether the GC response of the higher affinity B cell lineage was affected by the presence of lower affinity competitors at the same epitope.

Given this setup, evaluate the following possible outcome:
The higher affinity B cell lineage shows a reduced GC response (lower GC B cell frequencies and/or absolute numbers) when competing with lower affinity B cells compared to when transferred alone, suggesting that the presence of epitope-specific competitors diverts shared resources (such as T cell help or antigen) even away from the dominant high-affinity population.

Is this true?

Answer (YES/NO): NO